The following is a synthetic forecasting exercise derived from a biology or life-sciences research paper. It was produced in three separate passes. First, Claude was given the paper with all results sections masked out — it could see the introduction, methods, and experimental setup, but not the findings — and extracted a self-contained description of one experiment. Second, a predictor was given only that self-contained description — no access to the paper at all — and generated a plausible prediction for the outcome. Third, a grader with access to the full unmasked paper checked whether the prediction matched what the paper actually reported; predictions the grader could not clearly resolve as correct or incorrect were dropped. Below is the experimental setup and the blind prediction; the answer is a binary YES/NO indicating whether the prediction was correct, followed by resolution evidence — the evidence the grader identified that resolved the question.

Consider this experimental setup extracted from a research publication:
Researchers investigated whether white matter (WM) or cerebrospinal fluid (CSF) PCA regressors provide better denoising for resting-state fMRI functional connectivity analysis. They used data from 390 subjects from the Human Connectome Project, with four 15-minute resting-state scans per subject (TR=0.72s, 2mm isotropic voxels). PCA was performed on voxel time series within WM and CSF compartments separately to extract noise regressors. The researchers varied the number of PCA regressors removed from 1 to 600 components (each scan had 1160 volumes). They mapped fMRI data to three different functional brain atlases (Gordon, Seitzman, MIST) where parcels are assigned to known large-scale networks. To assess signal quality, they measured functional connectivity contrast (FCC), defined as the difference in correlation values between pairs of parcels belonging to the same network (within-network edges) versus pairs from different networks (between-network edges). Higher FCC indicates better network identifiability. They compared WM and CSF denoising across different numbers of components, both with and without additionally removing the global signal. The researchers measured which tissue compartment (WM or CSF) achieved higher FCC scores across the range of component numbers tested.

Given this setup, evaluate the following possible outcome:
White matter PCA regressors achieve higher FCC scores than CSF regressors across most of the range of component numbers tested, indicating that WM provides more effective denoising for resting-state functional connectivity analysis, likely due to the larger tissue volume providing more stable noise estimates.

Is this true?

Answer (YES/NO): YES